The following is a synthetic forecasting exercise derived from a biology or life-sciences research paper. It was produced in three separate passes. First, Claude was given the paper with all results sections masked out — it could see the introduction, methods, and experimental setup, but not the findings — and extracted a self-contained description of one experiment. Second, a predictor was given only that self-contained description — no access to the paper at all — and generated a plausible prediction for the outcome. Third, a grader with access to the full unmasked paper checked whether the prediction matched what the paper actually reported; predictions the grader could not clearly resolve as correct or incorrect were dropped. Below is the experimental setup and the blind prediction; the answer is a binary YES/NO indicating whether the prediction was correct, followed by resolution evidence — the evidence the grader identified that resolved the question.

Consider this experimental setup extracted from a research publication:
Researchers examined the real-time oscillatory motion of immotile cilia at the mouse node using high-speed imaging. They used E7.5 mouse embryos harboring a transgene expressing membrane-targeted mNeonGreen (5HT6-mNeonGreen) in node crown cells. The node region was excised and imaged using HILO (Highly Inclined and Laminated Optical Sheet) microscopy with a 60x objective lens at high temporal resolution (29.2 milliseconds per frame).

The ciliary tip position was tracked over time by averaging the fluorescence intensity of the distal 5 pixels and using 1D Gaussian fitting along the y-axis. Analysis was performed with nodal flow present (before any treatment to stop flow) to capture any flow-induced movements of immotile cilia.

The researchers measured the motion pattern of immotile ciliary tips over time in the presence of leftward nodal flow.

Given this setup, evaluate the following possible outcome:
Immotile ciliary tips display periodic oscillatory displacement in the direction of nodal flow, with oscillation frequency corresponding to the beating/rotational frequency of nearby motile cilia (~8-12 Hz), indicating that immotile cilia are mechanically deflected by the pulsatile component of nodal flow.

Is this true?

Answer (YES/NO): NO